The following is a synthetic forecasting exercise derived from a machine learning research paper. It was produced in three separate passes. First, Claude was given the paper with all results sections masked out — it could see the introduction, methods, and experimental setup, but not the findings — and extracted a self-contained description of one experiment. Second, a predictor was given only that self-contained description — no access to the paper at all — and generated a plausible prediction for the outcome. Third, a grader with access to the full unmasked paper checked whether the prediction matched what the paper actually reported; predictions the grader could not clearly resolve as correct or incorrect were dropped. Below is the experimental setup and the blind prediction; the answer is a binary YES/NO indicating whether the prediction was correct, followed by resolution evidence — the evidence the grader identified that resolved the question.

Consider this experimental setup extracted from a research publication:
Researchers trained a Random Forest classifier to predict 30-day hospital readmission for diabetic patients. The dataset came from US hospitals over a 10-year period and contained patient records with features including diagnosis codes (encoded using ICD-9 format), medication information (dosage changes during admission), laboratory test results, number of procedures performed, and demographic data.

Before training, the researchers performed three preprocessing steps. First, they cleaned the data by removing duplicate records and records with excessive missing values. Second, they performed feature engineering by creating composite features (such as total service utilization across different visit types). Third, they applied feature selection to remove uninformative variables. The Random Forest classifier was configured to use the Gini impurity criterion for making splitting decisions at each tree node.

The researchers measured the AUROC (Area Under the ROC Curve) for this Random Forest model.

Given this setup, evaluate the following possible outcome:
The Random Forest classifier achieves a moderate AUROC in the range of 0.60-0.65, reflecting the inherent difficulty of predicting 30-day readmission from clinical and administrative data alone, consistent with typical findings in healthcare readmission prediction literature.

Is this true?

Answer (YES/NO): NO